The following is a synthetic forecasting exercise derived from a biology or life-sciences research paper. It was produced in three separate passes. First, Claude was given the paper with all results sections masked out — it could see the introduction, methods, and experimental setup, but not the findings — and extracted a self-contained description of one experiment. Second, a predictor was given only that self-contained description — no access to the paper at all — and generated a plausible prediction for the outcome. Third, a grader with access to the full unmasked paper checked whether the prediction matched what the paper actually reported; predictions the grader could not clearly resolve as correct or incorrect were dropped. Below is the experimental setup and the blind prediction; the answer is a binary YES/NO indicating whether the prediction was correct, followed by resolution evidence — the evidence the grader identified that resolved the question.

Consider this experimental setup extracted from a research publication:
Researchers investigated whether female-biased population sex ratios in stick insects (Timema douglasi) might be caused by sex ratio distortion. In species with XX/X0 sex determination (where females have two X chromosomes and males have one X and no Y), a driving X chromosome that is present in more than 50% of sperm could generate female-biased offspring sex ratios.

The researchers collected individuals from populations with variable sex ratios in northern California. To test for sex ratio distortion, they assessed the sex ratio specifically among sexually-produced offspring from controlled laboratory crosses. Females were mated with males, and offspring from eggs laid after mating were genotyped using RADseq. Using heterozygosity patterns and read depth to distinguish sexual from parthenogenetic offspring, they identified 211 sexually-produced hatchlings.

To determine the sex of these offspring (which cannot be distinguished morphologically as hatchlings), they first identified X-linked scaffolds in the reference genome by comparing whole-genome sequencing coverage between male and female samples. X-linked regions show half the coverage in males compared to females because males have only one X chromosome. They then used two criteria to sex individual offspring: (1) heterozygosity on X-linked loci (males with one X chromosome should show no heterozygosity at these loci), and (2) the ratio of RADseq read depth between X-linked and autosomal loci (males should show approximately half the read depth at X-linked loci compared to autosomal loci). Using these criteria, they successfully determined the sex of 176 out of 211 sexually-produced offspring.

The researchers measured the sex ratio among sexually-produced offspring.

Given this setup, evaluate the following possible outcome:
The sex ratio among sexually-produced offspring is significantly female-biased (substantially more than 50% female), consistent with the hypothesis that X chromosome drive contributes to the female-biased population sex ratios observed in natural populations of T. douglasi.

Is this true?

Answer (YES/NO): NO